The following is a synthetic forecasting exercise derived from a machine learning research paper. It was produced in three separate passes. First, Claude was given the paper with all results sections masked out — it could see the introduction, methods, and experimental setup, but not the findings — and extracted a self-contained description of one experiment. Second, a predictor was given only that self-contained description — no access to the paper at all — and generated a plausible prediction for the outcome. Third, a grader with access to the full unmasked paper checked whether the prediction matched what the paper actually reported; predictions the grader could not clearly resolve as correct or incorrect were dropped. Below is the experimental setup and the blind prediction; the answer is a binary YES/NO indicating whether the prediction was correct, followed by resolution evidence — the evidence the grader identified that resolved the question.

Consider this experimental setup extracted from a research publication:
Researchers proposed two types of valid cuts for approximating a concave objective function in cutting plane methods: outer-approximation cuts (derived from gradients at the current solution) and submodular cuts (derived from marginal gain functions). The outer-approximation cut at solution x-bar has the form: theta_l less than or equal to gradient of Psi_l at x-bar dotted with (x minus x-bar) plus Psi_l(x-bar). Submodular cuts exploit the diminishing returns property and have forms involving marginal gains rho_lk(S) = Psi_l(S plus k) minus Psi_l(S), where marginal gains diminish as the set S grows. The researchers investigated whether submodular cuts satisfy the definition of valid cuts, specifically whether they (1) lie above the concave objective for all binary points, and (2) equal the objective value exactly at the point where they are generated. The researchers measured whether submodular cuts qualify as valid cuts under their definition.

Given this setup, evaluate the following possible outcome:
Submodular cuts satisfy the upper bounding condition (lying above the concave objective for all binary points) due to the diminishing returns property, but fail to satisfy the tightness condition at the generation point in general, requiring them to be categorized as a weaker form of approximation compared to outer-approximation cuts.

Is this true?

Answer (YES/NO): NO